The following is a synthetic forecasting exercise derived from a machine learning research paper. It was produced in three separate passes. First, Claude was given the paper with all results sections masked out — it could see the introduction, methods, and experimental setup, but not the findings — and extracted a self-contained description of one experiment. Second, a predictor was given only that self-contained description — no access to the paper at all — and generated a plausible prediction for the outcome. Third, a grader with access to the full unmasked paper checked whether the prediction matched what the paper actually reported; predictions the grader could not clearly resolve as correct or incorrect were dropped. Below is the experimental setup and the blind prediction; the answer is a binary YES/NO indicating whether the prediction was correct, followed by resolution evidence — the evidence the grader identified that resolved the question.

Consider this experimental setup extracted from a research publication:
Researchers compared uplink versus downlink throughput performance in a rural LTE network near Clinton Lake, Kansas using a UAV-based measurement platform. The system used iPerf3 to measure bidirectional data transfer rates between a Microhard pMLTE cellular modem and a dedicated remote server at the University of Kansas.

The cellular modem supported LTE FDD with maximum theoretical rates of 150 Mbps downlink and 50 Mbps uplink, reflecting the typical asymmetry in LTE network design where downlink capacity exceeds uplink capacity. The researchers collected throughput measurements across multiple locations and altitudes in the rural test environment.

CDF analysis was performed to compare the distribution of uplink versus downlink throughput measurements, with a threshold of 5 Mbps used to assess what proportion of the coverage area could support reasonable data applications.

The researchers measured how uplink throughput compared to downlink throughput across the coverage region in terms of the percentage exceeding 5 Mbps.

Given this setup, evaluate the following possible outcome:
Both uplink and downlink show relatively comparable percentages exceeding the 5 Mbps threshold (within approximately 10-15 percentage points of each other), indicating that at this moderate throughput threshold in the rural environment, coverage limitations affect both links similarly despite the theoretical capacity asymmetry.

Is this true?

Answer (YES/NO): YES